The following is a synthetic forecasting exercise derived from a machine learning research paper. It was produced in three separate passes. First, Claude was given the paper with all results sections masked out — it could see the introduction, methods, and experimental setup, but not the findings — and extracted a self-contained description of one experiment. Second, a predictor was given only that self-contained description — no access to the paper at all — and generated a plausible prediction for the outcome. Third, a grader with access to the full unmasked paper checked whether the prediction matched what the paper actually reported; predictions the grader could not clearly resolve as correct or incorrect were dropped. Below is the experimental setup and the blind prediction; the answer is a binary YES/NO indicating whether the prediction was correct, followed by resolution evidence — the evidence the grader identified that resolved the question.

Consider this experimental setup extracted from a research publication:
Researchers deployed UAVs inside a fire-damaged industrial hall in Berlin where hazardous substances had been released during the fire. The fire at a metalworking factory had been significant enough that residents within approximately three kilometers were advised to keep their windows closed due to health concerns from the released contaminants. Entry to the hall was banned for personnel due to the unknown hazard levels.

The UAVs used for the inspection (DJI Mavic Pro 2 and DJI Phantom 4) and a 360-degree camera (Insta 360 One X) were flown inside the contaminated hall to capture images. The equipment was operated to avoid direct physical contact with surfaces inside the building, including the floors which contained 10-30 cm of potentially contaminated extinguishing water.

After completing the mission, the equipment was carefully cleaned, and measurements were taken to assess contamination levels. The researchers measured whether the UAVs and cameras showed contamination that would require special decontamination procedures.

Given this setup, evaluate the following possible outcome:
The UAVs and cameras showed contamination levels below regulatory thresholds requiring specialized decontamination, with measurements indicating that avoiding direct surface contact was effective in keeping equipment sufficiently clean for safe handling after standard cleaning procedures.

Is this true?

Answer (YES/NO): YES